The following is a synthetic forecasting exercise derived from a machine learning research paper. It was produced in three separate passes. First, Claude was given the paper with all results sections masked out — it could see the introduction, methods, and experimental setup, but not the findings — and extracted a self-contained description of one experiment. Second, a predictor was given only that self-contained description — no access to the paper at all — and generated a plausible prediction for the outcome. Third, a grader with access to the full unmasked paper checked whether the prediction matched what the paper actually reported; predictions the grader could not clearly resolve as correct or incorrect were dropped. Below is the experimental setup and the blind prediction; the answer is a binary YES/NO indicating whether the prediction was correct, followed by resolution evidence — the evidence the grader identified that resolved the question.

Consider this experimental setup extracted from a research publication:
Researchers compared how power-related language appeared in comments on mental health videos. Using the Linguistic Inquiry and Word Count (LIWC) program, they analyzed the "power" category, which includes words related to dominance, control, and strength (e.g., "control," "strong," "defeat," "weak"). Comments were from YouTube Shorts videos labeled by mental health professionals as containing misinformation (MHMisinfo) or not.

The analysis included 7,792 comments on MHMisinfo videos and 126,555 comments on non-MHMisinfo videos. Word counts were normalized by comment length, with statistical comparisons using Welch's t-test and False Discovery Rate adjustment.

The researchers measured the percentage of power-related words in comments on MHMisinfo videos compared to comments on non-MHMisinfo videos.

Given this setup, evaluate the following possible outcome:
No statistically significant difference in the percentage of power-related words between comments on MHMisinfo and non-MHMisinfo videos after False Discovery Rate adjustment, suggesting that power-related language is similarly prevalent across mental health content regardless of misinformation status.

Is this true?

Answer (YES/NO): NO